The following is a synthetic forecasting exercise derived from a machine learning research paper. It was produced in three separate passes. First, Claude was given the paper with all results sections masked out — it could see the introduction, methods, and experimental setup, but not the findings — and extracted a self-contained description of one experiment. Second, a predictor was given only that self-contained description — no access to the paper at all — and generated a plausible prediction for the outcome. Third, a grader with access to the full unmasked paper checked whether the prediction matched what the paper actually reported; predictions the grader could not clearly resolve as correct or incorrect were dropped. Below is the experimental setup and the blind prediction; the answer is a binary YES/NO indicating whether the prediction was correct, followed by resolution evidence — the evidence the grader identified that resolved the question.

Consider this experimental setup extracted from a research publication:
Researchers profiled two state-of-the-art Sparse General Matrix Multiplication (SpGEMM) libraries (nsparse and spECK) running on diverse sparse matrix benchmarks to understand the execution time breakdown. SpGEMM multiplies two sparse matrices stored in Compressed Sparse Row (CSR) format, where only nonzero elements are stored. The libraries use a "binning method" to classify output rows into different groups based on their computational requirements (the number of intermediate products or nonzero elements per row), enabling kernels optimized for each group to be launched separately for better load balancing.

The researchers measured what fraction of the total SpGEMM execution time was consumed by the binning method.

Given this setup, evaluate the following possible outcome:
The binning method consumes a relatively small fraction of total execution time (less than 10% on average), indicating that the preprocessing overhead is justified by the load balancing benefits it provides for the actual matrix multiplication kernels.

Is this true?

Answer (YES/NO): NO